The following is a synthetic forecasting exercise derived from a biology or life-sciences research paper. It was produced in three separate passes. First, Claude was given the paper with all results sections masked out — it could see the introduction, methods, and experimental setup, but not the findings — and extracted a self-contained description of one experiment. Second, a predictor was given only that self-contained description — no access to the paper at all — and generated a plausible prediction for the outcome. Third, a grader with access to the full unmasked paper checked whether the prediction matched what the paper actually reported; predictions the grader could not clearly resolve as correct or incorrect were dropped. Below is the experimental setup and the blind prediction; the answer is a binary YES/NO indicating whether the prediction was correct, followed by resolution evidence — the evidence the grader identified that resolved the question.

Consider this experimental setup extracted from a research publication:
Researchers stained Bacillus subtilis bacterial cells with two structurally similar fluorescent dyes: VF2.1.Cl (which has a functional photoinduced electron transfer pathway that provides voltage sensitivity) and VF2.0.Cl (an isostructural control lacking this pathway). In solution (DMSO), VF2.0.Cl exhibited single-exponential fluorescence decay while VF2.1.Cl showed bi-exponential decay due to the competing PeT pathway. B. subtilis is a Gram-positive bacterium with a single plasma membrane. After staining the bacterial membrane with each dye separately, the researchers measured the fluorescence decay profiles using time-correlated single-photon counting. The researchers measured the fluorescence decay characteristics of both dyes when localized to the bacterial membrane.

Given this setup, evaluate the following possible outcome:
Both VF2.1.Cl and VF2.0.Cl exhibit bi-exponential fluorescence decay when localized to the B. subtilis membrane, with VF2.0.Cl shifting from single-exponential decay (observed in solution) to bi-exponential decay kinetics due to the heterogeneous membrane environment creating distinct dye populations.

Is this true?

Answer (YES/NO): YES